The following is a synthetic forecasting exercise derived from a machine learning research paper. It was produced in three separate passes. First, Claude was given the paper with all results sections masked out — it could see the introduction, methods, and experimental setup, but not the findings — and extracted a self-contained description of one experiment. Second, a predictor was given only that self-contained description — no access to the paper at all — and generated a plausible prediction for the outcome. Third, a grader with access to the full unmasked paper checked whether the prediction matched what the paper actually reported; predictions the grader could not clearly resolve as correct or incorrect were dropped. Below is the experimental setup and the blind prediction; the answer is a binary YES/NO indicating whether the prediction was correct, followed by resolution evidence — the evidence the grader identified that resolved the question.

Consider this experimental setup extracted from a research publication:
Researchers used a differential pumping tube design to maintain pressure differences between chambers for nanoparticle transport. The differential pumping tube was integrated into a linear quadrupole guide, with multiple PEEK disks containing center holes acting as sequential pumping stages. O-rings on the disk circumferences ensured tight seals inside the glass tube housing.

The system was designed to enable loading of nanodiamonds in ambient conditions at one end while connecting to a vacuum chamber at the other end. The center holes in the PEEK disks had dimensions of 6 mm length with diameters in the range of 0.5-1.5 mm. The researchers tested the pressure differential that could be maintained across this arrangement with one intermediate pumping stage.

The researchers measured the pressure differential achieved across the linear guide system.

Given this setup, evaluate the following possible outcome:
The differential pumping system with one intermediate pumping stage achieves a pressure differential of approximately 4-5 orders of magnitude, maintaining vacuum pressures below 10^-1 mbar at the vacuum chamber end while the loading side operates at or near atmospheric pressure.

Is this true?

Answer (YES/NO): YES